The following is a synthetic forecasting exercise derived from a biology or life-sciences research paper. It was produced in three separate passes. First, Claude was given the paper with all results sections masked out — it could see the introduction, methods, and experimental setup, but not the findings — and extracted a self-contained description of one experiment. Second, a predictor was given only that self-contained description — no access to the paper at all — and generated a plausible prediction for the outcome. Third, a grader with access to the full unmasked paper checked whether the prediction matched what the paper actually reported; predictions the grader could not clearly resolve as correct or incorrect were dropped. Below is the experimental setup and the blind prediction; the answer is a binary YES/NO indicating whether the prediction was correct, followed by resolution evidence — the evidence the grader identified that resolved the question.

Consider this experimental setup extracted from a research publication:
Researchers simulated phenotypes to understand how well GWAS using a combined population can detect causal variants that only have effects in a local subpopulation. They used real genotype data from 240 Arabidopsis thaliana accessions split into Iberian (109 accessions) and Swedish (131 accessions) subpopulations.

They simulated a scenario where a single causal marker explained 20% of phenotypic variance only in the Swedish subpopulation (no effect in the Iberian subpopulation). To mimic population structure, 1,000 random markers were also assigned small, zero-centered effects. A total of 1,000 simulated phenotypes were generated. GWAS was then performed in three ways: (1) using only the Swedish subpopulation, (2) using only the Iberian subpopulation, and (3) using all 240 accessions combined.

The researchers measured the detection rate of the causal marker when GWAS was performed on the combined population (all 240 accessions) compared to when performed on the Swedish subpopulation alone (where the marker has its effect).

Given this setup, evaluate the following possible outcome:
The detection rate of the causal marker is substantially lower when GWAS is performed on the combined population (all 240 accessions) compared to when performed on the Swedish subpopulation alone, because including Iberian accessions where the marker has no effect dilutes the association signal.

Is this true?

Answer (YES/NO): YES